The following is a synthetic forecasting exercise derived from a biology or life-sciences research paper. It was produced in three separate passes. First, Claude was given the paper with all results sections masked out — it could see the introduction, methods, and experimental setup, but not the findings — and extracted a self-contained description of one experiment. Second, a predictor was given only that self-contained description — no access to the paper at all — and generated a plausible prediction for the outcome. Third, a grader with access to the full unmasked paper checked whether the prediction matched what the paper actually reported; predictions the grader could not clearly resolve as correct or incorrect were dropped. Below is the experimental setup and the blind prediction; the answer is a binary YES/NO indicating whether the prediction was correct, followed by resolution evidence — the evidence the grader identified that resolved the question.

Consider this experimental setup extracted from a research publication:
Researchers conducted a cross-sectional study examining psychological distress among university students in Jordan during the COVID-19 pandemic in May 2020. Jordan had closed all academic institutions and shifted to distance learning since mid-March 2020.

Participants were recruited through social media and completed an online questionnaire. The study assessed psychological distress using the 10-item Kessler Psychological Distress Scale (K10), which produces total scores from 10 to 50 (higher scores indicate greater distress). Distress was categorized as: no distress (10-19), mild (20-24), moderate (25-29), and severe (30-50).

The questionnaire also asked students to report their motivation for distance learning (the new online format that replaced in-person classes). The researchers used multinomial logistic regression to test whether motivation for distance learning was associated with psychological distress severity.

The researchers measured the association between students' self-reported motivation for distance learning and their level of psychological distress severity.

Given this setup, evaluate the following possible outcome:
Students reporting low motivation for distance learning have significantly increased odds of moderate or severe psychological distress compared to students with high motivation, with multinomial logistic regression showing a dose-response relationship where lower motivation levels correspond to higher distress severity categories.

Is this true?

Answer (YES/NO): NO